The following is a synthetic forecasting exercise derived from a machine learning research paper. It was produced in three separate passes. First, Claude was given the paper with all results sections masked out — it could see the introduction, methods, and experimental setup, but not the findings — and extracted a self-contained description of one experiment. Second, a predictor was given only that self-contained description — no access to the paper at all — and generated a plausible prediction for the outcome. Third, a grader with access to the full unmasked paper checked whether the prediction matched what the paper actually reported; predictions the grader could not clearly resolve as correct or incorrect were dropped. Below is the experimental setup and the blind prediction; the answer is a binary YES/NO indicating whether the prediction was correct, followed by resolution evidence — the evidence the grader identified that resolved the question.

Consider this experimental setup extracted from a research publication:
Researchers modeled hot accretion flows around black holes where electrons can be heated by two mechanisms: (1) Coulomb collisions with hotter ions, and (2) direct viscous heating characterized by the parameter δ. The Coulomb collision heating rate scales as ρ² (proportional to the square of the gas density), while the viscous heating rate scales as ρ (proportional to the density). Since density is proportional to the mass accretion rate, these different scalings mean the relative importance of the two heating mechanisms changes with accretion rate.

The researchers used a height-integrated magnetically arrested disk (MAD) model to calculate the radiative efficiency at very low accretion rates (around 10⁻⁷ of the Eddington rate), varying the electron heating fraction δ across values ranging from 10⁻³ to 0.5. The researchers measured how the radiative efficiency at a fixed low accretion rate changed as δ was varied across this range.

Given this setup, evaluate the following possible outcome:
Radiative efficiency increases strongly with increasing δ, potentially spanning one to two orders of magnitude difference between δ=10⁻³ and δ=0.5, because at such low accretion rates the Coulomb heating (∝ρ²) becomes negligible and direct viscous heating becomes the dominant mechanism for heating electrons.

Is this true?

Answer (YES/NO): NO